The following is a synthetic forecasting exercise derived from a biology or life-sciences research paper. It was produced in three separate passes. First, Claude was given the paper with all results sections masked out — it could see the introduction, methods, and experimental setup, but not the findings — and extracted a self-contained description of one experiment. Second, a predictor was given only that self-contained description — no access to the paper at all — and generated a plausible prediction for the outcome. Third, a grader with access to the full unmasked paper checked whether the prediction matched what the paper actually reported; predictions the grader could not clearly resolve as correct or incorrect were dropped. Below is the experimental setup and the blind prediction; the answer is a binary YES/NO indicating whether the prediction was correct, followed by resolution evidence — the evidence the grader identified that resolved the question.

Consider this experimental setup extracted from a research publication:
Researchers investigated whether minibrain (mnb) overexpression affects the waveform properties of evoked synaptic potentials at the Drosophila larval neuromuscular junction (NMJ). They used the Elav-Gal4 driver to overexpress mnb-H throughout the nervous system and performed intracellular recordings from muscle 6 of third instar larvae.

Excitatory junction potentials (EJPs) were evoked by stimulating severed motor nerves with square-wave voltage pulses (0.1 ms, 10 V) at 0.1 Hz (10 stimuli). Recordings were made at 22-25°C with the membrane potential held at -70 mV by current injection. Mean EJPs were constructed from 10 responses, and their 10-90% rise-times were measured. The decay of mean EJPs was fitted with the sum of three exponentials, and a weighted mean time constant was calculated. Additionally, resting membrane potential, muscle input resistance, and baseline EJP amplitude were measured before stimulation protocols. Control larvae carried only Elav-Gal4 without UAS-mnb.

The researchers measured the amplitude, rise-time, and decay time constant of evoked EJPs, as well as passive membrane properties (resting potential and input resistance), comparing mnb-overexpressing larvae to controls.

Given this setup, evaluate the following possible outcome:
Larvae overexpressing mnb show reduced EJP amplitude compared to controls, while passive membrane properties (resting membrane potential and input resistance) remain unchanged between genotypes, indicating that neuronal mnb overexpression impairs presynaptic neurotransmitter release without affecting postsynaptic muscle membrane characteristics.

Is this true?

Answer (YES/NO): YES